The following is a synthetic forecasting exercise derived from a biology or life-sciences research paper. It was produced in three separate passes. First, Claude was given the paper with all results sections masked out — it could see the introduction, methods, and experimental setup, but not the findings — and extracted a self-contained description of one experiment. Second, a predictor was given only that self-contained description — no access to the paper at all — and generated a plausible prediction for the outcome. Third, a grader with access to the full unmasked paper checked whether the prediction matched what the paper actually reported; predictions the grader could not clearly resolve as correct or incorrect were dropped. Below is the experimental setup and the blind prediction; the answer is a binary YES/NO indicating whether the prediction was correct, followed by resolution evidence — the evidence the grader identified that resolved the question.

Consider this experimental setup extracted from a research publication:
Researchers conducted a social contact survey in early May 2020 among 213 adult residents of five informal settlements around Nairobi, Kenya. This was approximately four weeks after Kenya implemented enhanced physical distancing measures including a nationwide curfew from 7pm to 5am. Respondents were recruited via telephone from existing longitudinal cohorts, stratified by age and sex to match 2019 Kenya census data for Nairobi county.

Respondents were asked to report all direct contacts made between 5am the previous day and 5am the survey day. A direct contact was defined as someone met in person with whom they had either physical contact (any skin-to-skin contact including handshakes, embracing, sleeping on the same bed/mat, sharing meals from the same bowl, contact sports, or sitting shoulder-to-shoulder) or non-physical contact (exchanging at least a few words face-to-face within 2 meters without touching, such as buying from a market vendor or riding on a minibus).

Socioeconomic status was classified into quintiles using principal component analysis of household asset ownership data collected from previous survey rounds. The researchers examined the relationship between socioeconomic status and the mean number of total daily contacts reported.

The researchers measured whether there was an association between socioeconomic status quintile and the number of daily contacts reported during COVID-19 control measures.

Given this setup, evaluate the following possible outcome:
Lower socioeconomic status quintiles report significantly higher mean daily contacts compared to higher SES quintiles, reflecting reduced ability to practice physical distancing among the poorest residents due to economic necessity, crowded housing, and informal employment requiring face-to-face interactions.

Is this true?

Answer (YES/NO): YES